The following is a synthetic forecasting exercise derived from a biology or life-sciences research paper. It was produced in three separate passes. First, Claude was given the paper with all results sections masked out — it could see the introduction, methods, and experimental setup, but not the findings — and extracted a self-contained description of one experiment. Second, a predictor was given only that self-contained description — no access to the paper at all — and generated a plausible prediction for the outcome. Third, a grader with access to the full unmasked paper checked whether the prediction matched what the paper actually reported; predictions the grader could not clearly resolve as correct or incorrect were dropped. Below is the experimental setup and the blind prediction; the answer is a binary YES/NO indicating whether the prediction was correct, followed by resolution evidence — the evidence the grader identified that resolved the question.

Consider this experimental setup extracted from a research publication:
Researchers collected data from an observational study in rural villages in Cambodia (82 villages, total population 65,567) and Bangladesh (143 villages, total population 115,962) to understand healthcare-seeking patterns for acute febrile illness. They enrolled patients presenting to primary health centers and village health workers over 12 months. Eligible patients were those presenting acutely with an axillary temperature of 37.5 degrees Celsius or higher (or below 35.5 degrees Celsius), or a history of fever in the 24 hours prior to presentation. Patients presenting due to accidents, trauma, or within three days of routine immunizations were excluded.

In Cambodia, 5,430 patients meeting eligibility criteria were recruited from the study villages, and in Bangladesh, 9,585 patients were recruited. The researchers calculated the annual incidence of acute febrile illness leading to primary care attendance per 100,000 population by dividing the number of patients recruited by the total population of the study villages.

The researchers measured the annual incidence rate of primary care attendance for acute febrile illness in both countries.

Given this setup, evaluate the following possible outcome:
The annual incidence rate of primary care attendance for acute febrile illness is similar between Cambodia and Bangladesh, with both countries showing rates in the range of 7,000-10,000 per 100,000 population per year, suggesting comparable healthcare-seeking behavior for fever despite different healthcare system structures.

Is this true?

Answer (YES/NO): YES